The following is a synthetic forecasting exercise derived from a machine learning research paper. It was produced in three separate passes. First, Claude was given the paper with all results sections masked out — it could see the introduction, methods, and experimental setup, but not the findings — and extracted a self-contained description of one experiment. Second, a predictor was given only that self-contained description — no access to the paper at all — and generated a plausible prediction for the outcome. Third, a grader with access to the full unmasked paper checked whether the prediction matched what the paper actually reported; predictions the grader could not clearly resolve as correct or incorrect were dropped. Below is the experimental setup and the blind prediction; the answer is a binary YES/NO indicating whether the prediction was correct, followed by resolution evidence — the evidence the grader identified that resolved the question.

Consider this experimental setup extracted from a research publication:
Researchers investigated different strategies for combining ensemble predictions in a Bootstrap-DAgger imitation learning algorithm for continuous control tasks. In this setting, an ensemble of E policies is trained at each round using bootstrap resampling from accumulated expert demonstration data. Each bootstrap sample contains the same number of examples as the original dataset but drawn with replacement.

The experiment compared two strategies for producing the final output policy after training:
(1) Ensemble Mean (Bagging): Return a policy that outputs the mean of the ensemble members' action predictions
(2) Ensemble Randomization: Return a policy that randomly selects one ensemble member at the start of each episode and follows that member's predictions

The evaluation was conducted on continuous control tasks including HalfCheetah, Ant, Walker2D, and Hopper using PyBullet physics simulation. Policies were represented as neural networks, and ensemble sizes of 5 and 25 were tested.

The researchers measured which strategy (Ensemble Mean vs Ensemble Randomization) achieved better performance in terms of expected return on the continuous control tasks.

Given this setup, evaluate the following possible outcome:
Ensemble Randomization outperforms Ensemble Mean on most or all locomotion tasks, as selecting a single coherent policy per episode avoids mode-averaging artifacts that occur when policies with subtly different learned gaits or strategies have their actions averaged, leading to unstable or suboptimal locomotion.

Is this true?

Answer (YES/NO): NO